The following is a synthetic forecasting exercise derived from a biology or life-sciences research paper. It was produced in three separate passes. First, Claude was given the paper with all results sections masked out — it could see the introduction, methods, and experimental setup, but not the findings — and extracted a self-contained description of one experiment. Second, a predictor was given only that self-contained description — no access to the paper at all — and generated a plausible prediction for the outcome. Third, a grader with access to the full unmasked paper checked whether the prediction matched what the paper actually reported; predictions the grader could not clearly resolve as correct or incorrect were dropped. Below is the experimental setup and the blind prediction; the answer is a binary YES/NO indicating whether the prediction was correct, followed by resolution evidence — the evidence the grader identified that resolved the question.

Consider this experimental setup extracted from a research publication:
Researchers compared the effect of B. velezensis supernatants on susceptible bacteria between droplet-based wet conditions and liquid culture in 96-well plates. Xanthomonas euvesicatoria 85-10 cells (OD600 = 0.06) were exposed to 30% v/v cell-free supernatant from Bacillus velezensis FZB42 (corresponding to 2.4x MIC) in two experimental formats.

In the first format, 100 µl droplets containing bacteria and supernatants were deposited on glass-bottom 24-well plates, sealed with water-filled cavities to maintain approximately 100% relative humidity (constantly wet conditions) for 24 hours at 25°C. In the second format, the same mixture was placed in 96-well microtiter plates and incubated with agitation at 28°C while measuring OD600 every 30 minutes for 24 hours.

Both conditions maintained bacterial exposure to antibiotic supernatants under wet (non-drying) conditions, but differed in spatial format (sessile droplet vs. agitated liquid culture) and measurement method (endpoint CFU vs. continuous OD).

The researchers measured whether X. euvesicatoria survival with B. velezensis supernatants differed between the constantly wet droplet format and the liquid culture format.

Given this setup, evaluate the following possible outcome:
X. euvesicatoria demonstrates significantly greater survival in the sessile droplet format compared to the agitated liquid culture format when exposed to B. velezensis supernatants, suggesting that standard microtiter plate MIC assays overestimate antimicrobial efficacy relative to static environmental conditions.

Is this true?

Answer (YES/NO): YES